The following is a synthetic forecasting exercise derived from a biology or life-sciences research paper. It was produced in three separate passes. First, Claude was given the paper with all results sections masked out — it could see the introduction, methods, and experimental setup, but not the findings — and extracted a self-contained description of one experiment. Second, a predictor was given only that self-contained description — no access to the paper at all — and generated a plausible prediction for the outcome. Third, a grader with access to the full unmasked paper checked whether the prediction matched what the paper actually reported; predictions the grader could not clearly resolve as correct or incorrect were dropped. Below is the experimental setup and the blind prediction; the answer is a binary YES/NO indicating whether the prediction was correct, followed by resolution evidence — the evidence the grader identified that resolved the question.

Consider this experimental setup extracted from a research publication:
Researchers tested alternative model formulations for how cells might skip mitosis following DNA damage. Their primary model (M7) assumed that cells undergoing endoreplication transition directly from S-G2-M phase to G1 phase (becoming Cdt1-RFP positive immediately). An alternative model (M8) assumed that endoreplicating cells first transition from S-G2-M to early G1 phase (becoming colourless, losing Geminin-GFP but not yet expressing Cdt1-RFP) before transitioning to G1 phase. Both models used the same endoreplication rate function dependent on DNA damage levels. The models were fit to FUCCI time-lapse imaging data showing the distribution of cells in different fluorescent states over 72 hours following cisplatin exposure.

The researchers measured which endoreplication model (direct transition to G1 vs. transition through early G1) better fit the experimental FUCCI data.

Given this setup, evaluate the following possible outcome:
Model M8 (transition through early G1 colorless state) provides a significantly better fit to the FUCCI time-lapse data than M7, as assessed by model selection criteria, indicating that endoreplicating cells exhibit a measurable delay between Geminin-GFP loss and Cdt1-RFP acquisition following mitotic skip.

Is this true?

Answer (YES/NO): NO